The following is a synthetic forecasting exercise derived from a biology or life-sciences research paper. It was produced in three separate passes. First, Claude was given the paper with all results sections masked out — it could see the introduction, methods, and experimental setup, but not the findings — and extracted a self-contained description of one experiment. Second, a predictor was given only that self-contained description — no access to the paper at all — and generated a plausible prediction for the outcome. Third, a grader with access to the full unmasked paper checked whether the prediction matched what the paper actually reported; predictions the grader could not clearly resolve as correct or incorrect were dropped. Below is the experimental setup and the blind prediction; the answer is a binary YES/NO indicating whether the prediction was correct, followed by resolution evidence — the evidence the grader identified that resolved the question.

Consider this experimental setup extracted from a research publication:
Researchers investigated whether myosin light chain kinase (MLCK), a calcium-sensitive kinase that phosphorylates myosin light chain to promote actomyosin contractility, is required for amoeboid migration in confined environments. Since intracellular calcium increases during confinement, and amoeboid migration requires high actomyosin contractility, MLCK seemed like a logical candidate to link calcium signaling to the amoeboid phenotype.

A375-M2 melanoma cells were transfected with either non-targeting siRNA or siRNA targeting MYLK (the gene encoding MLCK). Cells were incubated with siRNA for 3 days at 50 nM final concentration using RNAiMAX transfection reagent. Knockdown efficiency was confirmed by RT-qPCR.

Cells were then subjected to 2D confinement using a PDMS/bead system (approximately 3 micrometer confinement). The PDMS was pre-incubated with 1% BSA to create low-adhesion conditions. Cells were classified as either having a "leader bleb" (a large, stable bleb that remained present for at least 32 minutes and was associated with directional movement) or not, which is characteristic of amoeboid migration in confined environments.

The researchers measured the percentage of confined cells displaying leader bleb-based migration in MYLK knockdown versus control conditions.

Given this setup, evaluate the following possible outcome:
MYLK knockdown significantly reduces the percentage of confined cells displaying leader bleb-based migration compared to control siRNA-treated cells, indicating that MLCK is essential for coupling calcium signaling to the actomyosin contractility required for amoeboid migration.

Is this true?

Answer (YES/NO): NO